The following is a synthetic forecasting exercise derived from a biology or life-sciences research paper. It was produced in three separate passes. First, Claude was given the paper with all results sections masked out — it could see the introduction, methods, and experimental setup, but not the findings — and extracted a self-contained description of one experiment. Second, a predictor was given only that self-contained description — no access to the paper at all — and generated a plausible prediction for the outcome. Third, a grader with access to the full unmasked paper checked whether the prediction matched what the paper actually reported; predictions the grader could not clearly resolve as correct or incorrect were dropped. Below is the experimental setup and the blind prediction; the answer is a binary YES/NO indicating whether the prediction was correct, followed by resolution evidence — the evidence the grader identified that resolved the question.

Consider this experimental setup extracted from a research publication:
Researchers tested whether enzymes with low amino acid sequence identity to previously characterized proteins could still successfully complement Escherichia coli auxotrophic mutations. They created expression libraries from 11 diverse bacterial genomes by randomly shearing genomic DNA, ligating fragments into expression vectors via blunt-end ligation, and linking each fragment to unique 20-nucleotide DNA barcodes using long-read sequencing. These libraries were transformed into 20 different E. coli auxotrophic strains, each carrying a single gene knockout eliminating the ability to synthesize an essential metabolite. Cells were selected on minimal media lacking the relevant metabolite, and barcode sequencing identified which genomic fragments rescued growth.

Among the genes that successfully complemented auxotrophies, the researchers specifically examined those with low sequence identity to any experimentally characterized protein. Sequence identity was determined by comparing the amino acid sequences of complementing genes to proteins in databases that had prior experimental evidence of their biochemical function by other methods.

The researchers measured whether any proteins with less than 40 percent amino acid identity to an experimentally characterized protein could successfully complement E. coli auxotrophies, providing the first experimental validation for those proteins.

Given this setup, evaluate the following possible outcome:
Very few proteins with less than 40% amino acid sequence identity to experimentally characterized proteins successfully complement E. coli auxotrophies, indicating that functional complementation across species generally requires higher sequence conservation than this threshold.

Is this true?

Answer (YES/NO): NO